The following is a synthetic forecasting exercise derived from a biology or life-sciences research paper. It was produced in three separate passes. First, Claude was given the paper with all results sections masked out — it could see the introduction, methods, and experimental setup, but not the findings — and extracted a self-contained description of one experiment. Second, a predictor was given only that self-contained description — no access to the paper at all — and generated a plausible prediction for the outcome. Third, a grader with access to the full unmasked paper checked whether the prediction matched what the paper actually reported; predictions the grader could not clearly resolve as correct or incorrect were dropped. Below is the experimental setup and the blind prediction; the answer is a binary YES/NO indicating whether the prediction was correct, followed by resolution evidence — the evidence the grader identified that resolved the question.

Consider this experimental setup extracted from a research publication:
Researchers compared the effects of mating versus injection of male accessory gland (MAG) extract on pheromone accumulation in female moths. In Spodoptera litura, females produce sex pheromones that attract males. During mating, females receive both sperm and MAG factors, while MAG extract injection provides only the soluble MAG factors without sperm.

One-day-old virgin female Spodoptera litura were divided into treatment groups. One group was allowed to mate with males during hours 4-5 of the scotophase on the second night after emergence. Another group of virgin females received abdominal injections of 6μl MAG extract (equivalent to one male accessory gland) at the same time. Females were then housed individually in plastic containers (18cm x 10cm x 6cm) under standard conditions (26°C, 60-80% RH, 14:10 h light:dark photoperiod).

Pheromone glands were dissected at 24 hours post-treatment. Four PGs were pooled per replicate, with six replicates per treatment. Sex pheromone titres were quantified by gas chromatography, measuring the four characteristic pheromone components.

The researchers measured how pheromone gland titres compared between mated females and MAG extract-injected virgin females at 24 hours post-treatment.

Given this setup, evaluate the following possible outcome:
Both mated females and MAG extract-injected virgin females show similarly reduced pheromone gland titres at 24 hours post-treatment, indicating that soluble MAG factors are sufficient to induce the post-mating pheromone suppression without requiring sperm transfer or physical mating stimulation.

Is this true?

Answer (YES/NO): NO